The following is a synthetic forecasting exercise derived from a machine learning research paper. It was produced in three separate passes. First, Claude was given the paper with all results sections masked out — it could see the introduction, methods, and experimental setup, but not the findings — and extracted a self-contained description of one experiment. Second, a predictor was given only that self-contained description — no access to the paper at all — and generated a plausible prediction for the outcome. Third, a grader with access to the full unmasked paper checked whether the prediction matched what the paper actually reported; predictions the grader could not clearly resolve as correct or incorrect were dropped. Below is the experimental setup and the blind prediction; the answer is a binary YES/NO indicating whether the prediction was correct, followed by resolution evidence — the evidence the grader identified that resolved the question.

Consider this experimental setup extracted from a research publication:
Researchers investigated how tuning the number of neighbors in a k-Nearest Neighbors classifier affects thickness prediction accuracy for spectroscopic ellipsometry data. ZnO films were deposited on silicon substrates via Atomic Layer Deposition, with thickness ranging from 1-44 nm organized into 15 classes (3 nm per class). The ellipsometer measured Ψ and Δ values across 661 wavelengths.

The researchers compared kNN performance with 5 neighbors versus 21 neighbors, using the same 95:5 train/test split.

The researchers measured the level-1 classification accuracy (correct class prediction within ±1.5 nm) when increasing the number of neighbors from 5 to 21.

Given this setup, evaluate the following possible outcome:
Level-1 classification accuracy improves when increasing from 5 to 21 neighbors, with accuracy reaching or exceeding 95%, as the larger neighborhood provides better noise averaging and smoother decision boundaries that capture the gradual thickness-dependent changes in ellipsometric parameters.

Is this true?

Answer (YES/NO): NO